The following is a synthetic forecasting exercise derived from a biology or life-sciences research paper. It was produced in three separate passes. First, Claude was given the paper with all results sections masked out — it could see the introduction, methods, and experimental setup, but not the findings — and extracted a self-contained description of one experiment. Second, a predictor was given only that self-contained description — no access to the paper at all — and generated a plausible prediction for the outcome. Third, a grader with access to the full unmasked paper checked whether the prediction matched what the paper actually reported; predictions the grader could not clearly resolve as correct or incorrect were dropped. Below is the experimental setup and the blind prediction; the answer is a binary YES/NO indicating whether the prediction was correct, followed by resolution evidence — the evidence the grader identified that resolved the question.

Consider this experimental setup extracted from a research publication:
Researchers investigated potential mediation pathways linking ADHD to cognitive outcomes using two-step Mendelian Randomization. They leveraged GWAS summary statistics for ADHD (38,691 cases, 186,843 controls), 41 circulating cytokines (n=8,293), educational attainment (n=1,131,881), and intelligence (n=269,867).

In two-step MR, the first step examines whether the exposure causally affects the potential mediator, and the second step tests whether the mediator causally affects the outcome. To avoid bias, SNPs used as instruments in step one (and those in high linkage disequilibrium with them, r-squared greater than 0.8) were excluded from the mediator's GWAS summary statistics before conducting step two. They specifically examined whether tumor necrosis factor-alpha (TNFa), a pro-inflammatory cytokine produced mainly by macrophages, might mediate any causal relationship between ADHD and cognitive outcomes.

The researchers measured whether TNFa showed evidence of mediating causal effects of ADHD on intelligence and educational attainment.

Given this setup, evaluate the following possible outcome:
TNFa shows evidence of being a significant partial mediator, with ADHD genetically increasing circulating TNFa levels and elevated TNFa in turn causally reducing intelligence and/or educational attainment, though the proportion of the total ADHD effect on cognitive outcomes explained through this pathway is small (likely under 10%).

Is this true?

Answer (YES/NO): NO